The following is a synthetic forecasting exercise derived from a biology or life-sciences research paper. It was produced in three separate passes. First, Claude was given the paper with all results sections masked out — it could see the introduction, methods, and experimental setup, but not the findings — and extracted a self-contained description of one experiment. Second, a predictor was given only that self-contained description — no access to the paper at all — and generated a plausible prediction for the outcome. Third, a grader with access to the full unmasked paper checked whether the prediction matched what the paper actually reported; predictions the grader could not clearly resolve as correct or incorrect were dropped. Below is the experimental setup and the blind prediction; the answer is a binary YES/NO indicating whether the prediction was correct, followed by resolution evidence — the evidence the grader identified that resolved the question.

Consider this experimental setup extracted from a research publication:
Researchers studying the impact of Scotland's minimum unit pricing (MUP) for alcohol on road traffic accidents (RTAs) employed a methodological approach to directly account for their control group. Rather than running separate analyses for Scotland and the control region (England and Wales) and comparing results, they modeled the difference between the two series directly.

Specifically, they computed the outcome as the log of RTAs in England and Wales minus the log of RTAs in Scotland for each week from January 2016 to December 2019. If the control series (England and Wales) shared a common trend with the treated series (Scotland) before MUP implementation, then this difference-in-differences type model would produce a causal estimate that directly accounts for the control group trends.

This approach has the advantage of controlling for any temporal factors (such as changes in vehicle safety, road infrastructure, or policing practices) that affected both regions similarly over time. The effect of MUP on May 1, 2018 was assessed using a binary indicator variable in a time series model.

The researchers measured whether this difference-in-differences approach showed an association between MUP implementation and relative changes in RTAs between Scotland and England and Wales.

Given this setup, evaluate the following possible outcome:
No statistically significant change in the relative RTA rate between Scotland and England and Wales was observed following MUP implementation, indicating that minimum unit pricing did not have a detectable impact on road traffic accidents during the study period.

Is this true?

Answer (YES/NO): NO